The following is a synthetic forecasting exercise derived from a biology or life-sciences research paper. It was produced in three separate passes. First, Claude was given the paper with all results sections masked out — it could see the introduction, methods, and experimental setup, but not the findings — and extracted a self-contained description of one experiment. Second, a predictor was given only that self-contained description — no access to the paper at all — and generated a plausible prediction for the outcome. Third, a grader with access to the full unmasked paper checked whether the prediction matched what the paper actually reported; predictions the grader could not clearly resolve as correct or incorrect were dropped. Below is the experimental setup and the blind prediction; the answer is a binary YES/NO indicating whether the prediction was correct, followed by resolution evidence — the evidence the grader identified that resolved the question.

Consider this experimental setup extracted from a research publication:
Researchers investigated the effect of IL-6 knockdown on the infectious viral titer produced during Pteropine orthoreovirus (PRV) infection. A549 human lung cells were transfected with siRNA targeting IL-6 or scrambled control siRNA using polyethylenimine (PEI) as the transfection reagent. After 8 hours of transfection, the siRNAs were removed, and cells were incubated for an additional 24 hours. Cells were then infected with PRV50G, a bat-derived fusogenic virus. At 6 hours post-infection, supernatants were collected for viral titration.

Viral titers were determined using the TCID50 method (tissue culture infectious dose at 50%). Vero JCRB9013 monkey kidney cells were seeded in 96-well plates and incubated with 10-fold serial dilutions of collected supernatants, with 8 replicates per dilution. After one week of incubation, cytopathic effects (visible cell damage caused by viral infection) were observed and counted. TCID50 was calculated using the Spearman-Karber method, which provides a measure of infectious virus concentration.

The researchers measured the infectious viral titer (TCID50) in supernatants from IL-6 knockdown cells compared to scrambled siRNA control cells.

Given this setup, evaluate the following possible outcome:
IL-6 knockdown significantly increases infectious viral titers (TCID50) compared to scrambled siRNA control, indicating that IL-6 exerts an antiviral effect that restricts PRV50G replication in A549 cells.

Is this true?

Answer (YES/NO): YES